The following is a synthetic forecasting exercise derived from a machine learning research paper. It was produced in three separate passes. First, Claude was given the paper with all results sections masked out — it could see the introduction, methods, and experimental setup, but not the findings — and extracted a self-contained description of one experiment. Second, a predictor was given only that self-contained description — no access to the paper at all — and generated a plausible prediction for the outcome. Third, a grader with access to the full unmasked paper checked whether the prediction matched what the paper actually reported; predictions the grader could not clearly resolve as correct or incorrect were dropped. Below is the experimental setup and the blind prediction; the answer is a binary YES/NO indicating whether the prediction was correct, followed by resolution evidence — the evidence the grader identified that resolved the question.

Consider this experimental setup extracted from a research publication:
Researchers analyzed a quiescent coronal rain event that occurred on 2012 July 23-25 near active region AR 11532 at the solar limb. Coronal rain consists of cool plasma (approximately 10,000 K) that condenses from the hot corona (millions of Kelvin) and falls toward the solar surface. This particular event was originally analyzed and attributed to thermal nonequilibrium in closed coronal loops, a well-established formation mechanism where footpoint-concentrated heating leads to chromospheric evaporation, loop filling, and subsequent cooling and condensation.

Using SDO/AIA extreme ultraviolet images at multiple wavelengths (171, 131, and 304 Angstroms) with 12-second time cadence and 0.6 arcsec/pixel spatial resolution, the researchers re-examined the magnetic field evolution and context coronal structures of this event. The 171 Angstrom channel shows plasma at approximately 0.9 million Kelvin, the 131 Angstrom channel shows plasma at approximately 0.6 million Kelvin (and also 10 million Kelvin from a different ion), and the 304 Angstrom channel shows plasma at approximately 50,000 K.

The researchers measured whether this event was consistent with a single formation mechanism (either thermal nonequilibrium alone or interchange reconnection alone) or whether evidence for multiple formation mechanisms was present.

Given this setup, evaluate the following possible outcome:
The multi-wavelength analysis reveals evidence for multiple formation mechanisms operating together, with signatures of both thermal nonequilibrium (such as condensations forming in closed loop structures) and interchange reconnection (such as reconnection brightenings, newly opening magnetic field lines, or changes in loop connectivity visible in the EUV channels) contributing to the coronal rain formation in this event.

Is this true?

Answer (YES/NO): YES